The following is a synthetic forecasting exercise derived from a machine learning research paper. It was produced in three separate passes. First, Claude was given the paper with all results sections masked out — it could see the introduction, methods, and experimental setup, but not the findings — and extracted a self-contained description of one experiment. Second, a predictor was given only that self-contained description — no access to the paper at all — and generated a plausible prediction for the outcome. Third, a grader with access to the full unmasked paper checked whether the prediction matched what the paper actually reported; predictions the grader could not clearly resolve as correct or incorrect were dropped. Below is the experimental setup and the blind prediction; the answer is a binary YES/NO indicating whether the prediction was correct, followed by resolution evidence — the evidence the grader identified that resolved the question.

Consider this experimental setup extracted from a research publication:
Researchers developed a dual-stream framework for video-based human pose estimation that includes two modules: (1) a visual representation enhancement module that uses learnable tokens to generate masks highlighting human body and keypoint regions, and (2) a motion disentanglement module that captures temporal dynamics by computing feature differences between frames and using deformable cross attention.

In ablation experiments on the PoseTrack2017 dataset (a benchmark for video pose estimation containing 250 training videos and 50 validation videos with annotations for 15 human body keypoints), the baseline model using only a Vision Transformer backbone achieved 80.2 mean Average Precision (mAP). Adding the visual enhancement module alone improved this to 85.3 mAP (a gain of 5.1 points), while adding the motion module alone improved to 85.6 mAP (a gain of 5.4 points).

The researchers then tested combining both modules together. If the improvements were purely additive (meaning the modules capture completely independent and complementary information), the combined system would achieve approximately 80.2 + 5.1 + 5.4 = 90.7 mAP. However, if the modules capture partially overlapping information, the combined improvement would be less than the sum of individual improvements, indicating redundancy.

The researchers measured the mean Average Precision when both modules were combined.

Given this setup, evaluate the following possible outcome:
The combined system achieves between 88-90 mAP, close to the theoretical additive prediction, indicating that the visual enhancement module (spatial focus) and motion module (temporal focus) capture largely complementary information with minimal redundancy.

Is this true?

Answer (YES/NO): NO